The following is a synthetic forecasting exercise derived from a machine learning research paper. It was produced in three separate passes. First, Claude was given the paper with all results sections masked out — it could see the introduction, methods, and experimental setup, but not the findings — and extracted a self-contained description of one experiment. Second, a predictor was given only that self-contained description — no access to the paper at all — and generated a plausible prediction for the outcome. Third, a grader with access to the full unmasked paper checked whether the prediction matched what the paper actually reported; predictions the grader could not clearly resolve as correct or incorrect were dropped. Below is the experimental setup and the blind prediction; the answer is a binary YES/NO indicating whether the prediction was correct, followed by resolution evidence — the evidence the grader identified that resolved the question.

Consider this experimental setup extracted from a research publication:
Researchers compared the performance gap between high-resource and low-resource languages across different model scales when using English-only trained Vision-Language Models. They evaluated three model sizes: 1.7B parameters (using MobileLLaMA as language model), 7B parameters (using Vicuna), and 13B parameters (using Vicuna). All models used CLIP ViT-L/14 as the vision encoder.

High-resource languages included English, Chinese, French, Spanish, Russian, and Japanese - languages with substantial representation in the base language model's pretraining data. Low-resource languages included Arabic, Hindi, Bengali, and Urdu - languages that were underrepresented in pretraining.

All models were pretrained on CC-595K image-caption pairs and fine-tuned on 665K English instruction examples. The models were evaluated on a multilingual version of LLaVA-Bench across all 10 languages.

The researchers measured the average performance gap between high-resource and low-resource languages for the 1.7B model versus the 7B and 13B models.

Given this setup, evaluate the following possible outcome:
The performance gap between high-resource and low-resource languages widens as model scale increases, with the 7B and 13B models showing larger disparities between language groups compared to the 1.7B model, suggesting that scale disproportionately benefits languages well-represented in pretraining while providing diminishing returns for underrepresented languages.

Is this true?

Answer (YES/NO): YES